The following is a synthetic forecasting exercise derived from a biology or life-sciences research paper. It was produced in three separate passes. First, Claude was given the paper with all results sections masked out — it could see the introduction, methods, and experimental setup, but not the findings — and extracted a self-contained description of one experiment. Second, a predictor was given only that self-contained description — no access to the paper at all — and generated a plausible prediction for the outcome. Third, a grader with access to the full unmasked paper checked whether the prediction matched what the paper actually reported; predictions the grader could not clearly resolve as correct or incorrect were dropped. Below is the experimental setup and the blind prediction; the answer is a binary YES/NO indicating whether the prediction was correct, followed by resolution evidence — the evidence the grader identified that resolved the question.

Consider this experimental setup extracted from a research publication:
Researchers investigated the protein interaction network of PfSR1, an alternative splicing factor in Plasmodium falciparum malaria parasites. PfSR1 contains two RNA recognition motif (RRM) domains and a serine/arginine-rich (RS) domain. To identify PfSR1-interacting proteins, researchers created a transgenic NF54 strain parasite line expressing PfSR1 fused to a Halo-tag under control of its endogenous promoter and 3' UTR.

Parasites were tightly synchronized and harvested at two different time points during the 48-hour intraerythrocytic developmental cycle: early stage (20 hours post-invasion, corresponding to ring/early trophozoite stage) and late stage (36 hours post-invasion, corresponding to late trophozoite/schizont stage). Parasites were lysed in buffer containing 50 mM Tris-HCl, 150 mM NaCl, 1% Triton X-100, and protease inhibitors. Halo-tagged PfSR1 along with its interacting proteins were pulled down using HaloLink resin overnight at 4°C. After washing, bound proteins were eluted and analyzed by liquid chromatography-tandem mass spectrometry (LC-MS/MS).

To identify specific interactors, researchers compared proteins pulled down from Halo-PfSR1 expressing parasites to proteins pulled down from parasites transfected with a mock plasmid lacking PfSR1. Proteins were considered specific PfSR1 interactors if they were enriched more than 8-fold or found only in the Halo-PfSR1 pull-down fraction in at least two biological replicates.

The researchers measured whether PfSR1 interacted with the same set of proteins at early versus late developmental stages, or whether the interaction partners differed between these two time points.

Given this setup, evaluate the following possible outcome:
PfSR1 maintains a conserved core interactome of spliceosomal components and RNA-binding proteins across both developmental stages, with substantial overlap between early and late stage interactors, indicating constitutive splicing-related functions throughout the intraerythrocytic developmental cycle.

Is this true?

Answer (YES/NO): NO